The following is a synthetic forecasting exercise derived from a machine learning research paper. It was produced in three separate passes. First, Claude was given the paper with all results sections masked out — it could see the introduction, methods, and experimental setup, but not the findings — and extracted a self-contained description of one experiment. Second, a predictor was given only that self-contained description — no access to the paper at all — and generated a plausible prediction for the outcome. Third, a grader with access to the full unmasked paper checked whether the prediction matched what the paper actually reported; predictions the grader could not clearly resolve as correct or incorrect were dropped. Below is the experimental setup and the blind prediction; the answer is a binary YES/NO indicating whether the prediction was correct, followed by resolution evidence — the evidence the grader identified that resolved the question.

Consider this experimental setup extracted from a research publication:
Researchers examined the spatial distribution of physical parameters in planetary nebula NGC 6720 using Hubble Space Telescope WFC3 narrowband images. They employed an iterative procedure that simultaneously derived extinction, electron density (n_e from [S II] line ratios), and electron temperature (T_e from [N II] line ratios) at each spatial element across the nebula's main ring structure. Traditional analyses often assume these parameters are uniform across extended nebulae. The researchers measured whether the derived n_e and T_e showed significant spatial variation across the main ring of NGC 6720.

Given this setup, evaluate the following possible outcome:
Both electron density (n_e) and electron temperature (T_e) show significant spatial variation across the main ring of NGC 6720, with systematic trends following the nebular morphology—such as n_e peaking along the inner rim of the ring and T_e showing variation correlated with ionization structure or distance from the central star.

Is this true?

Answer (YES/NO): NO